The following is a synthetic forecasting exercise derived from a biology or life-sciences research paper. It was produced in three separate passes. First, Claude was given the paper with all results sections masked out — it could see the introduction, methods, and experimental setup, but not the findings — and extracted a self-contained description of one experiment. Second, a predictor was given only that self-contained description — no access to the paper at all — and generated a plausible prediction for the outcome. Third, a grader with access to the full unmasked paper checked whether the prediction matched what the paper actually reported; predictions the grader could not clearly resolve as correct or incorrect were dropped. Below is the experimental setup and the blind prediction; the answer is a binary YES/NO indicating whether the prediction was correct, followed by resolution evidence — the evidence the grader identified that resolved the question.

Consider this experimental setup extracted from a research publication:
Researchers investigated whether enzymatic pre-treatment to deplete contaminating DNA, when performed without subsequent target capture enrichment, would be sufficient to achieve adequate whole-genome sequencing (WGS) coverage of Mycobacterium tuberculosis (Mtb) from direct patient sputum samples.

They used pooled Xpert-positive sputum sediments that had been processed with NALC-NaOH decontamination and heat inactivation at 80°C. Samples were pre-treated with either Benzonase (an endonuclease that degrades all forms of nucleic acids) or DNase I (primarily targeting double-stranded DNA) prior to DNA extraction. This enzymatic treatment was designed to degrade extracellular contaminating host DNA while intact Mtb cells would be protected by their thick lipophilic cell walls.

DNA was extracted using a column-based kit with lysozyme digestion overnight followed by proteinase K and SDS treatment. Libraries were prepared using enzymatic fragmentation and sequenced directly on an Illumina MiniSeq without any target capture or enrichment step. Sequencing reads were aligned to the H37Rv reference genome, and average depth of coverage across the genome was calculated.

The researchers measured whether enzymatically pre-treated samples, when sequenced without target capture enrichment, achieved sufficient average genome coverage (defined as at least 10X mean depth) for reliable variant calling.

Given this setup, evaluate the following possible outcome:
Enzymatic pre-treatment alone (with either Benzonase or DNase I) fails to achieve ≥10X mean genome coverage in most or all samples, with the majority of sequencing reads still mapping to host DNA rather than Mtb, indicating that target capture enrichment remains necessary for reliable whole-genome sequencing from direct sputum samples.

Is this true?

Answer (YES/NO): YES